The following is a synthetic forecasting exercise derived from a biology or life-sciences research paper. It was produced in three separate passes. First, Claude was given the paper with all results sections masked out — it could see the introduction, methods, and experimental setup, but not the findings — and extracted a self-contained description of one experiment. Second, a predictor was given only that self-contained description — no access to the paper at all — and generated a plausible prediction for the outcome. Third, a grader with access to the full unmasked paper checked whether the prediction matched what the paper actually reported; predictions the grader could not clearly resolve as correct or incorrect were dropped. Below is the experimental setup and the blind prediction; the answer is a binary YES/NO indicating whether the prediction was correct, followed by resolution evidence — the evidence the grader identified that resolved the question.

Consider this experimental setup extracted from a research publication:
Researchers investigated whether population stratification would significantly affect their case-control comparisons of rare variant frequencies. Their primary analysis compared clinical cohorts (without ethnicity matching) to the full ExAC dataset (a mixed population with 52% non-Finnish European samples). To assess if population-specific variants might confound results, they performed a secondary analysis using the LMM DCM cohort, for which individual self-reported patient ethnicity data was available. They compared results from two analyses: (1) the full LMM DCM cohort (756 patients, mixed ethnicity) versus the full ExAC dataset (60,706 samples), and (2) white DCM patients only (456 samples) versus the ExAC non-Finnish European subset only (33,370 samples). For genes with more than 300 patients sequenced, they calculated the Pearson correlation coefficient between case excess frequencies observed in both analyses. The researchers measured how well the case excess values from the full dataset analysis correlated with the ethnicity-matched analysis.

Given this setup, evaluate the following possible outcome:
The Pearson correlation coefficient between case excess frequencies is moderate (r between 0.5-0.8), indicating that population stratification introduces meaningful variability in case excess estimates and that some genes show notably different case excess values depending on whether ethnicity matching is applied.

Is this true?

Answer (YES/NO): NO